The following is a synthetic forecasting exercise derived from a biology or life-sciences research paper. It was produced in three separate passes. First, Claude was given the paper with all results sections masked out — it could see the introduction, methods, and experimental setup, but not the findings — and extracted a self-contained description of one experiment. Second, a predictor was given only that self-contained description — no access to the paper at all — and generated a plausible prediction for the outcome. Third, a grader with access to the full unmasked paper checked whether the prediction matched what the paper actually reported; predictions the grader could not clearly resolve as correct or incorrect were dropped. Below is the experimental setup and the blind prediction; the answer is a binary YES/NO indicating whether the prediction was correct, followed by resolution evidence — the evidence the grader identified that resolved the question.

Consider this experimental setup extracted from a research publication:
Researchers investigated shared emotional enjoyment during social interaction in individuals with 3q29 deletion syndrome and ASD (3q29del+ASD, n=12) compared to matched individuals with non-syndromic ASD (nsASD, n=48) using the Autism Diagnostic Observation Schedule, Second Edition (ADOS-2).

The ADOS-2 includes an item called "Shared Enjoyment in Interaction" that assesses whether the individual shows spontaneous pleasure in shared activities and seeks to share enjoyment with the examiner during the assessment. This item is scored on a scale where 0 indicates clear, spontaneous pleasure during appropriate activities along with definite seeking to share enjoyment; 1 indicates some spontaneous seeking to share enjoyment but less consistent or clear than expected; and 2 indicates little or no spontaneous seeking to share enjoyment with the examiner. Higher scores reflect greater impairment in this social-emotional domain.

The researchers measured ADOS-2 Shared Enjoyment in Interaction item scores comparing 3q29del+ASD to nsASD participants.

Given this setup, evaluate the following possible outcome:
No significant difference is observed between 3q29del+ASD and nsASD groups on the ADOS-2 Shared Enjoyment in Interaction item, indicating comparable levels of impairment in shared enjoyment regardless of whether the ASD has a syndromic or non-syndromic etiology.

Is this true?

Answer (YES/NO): YES